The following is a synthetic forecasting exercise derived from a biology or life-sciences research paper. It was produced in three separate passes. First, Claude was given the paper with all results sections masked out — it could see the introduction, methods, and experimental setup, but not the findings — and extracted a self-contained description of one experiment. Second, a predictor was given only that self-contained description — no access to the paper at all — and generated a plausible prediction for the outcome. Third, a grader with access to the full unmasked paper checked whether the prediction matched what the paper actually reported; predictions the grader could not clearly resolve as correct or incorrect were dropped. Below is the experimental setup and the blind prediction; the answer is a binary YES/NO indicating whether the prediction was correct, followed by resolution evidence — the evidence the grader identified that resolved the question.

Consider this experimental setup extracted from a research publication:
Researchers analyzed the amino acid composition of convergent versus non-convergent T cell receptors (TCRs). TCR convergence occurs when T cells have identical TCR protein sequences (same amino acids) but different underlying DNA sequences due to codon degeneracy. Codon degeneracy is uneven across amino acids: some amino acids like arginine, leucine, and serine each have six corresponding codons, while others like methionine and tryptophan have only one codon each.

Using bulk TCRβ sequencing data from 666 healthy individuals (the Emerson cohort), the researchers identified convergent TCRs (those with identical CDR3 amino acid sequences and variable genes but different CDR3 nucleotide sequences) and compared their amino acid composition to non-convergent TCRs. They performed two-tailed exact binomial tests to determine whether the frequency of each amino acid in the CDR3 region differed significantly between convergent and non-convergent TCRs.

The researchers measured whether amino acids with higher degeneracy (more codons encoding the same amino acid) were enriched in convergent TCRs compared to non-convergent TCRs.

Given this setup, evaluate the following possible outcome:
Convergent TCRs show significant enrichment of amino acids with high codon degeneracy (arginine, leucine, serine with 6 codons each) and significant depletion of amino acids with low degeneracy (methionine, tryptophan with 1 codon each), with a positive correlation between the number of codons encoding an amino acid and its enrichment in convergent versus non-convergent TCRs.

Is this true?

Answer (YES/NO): NO